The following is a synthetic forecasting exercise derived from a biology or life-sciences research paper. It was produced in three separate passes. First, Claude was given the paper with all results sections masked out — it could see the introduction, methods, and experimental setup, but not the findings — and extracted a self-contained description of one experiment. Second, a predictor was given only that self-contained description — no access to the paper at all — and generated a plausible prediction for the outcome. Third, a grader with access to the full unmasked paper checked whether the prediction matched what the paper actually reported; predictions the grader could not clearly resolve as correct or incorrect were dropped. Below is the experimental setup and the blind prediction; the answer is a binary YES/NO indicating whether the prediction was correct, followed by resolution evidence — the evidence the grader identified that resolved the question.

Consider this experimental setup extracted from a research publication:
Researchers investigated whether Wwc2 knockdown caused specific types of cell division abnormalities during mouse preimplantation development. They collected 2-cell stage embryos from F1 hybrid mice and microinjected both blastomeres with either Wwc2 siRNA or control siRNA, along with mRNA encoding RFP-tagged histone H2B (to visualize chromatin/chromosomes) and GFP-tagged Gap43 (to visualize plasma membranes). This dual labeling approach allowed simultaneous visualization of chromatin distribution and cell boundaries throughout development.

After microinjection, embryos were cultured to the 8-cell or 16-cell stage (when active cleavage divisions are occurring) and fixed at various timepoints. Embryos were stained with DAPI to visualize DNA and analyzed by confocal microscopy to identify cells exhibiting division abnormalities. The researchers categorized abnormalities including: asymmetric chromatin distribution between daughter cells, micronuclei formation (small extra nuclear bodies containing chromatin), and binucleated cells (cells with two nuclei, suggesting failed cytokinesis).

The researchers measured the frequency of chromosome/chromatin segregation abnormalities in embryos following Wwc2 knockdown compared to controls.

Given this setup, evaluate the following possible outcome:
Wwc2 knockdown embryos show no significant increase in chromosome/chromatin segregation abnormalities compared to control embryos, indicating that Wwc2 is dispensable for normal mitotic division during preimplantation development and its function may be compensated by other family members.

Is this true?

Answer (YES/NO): NO